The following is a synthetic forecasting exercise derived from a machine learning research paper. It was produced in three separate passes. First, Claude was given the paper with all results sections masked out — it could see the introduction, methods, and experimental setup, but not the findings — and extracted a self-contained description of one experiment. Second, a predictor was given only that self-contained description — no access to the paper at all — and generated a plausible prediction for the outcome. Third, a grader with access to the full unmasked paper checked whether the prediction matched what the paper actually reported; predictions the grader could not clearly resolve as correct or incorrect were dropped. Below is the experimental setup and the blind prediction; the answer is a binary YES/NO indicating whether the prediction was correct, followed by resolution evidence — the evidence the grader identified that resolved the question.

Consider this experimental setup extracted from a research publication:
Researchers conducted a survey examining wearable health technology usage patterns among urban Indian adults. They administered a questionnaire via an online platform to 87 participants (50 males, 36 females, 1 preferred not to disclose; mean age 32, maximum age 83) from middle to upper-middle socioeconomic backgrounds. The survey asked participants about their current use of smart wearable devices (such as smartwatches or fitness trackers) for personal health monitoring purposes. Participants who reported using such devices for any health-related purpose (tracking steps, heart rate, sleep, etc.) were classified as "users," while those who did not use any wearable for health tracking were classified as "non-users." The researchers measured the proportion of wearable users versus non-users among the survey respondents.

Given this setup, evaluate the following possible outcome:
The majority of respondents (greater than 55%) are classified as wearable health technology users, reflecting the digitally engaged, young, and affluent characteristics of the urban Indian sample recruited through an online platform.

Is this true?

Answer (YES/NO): YES